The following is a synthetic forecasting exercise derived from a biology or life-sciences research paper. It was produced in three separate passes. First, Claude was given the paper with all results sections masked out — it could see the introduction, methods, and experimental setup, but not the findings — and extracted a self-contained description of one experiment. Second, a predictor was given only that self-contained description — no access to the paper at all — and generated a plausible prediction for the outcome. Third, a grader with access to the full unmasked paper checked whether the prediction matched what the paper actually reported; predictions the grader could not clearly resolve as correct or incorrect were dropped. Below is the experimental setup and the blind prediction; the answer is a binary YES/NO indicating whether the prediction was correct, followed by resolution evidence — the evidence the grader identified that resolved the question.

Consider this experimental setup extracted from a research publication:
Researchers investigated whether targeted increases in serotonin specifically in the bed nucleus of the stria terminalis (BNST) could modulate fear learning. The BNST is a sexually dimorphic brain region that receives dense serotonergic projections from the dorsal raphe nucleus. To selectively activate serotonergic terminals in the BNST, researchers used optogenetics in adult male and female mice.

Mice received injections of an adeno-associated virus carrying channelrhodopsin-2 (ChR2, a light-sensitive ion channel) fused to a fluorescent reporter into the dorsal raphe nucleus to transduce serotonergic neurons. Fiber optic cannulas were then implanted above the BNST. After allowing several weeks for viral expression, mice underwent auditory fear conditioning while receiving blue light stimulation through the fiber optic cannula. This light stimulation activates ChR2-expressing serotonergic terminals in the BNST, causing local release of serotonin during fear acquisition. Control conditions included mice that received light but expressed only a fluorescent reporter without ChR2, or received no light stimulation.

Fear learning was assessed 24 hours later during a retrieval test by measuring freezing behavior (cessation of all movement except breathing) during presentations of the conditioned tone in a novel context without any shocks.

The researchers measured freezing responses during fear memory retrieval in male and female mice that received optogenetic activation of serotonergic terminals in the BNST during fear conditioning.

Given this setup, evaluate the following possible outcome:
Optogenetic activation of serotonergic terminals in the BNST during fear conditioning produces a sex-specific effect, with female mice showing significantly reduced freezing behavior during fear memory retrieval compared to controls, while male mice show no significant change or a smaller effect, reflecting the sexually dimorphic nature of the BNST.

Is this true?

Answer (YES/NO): NO